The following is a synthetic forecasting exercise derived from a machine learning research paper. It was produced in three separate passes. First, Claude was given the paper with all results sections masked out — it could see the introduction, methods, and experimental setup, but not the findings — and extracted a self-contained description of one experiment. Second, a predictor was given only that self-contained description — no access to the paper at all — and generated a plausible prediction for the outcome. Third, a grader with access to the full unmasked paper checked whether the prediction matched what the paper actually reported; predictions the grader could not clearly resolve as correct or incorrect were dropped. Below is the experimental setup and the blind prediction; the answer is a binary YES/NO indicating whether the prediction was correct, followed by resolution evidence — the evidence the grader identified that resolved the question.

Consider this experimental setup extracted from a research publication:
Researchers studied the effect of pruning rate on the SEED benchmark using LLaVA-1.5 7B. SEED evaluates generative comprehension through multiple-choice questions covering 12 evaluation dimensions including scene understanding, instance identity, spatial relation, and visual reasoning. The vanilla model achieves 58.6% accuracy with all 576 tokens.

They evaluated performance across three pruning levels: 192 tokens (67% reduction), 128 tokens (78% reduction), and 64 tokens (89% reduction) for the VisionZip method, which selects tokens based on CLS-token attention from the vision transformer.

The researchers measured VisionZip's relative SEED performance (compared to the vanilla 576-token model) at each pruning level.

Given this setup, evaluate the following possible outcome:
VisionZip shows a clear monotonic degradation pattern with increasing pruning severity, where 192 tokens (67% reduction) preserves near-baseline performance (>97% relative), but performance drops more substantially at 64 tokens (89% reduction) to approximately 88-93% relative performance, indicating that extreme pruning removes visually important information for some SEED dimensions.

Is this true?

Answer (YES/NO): NO